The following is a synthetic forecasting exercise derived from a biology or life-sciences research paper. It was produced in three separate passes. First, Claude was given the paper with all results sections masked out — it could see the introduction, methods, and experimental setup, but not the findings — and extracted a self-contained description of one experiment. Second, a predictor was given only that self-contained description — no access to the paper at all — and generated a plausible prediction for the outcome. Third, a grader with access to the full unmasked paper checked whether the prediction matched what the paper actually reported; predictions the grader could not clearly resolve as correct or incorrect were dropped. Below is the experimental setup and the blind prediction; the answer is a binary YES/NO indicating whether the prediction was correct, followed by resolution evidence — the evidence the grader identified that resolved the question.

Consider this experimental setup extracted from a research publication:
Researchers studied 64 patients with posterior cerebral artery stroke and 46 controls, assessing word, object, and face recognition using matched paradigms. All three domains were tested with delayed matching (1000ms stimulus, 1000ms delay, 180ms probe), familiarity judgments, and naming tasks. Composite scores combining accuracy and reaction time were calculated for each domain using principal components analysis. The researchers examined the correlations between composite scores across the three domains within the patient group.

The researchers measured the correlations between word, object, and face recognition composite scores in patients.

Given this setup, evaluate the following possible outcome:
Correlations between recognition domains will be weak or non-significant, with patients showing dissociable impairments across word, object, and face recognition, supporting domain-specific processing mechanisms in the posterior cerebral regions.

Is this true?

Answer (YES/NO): NO